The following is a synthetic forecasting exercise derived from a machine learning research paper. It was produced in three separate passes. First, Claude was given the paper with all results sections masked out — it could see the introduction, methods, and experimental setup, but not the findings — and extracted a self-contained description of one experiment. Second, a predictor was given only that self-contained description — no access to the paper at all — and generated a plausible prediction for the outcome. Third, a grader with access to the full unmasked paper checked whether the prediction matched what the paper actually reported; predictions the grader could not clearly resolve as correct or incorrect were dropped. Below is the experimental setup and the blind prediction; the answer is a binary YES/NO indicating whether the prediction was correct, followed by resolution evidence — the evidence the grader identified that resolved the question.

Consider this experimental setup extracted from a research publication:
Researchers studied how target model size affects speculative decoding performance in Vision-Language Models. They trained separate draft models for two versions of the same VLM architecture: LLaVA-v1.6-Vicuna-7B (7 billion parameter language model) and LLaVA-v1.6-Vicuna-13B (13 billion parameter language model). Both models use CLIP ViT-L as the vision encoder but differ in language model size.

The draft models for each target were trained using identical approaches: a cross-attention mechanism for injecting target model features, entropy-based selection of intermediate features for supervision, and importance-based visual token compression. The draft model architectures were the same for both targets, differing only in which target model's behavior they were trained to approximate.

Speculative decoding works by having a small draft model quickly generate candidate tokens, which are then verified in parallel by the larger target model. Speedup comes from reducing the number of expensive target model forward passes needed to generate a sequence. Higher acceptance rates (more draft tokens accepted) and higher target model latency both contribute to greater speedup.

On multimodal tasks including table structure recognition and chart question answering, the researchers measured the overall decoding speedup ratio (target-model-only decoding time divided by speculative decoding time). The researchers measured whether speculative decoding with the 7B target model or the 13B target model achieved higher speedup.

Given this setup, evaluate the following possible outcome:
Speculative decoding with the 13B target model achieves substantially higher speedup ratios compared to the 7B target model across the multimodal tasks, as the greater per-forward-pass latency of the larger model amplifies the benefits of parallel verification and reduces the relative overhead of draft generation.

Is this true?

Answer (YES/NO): YES